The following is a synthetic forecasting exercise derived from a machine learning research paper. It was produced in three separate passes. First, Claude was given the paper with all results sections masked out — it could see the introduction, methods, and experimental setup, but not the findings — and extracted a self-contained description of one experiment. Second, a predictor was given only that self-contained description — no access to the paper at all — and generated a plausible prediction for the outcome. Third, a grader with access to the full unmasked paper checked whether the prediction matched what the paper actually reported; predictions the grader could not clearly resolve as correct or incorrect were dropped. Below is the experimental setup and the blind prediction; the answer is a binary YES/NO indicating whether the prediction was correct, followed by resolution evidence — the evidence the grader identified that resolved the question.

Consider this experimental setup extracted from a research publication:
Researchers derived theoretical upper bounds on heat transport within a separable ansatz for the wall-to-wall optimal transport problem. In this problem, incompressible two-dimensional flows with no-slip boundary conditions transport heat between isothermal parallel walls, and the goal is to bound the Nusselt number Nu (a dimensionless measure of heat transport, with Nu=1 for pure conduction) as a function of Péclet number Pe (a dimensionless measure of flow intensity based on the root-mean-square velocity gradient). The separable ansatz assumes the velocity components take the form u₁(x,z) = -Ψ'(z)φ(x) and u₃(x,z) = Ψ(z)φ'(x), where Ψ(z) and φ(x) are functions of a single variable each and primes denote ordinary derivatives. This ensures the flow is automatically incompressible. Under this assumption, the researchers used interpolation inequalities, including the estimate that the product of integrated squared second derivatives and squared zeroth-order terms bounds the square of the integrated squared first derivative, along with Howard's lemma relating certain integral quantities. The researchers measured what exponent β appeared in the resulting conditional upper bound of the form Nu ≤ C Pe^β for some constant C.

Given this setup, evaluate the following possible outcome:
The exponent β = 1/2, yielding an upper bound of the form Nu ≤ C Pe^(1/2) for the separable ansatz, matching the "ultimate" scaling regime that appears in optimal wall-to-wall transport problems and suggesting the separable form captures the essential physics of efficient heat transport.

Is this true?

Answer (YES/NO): NO